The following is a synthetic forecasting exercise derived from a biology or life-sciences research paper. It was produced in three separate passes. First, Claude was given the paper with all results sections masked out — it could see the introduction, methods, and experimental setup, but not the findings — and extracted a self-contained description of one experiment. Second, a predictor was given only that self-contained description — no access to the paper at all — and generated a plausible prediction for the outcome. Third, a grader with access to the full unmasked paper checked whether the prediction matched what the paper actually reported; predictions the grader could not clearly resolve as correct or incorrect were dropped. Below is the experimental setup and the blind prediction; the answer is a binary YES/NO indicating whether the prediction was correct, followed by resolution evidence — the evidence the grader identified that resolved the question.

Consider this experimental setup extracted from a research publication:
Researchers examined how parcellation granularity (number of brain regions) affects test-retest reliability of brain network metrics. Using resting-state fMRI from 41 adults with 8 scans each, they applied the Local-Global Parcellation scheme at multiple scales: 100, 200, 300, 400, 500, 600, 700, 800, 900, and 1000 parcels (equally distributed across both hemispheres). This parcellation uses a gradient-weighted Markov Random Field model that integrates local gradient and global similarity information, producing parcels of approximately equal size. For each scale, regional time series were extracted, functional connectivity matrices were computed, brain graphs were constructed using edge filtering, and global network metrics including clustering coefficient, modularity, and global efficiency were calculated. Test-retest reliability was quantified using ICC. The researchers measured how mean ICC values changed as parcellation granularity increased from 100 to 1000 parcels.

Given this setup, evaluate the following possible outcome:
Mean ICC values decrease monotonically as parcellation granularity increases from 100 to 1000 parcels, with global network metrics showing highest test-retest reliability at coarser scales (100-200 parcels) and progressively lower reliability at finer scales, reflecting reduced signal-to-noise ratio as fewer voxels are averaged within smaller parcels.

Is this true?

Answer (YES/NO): NO